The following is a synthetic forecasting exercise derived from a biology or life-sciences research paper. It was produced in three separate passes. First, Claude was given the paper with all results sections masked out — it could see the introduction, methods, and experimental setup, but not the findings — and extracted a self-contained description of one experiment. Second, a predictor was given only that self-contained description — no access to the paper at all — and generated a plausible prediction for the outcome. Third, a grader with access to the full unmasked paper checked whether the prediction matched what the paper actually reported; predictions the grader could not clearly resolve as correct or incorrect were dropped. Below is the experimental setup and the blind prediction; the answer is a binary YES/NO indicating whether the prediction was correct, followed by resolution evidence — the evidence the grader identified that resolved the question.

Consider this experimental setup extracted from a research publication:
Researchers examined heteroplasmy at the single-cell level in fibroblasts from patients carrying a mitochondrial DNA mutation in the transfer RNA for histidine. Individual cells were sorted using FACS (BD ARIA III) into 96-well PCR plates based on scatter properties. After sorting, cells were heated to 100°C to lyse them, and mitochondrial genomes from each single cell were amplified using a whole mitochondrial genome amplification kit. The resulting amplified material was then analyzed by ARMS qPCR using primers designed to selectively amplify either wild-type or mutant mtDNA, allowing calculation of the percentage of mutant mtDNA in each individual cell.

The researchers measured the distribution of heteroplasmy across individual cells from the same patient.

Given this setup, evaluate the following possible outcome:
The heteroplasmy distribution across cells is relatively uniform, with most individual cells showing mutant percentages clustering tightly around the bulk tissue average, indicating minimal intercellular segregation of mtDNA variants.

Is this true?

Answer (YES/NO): NO